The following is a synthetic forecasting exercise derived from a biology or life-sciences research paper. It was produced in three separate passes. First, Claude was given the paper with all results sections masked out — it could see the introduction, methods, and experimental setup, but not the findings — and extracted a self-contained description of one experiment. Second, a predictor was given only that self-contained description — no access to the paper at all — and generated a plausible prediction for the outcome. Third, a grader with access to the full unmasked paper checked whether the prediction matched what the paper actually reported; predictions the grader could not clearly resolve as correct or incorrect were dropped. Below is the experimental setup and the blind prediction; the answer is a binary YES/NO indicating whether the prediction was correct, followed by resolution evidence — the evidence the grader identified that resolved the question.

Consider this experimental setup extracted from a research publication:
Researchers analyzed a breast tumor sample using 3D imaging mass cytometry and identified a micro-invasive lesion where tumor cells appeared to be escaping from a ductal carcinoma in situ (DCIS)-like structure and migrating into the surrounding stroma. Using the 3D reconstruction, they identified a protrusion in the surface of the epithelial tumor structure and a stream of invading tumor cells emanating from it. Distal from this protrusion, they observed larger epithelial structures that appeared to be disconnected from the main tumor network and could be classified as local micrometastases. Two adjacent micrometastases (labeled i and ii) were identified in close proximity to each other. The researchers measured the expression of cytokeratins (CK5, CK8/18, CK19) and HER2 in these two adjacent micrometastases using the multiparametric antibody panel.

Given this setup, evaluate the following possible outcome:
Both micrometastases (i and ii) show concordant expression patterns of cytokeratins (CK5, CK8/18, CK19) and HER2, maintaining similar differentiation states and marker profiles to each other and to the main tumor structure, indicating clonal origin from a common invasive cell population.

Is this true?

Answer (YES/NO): NO